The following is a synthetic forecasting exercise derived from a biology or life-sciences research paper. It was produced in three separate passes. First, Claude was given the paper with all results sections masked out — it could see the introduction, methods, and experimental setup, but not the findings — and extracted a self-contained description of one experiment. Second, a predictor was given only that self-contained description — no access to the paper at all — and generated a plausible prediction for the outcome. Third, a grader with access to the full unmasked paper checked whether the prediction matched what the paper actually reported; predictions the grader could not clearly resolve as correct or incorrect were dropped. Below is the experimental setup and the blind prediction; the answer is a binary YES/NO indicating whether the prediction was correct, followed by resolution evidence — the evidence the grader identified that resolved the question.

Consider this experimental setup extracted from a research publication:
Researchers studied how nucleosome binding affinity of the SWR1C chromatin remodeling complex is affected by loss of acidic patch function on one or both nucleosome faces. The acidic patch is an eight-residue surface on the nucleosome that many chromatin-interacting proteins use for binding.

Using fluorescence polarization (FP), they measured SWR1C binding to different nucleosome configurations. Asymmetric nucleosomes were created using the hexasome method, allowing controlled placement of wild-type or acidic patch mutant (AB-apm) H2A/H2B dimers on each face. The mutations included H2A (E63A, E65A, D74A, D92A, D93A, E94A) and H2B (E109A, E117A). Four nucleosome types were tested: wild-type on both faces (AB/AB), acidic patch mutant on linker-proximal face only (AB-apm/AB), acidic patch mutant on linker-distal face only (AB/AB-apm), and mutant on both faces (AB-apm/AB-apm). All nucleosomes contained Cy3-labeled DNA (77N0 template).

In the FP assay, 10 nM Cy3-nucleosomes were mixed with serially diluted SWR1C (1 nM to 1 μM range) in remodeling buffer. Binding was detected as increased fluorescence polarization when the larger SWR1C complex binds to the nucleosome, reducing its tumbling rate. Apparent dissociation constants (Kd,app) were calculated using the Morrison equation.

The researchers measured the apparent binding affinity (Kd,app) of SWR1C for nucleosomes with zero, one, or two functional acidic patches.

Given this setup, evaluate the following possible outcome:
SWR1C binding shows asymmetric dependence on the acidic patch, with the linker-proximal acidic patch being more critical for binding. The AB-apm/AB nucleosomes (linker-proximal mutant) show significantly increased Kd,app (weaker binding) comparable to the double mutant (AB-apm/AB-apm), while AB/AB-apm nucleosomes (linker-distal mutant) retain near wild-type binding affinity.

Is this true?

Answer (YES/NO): NO